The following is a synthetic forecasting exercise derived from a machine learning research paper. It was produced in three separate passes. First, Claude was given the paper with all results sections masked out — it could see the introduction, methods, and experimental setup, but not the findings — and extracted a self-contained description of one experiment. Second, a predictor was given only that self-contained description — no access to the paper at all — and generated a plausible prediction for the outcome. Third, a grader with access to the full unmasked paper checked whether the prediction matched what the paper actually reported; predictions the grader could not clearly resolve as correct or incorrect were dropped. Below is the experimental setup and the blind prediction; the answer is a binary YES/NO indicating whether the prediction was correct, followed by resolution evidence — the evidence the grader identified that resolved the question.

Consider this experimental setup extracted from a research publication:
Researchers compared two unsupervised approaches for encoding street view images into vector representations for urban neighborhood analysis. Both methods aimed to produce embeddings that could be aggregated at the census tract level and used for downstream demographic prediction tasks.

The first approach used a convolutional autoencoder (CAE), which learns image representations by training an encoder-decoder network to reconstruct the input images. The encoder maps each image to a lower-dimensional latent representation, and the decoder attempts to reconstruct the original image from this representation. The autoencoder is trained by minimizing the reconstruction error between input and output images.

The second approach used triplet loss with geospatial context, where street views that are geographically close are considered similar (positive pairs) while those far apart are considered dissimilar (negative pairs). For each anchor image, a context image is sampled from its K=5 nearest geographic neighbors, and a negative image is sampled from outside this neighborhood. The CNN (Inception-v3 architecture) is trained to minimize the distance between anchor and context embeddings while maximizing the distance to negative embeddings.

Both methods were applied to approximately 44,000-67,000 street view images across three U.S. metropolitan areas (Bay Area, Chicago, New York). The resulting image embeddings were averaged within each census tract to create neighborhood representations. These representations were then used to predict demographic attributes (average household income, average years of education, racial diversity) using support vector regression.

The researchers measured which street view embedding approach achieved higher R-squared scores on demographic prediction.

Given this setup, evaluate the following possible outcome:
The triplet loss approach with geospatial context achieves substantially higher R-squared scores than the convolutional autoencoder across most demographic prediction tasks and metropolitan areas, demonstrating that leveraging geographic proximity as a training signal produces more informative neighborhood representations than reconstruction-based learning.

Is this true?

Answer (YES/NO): YES